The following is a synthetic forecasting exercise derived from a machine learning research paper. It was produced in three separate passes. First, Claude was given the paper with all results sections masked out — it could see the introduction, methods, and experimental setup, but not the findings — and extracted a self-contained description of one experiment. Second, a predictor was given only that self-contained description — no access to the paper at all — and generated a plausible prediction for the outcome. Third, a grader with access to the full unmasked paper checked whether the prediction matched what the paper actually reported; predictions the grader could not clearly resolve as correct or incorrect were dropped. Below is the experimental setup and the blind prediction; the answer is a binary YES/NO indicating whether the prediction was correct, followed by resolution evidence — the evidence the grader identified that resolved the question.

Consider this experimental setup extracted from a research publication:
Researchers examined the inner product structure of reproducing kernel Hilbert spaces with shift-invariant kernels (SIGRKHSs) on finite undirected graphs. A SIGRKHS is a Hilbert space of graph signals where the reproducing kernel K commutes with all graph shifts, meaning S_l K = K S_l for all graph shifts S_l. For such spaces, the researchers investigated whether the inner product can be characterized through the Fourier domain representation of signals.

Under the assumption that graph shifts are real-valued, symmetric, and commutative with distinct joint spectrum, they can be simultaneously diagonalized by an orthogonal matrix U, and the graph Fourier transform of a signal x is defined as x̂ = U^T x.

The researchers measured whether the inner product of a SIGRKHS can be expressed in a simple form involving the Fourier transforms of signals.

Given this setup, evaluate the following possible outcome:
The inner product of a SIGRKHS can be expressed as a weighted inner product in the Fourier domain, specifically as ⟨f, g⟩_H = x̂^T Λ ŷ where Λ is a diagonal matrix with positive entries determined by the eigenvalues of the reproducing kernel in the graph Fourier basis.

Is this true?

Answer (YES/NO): NO